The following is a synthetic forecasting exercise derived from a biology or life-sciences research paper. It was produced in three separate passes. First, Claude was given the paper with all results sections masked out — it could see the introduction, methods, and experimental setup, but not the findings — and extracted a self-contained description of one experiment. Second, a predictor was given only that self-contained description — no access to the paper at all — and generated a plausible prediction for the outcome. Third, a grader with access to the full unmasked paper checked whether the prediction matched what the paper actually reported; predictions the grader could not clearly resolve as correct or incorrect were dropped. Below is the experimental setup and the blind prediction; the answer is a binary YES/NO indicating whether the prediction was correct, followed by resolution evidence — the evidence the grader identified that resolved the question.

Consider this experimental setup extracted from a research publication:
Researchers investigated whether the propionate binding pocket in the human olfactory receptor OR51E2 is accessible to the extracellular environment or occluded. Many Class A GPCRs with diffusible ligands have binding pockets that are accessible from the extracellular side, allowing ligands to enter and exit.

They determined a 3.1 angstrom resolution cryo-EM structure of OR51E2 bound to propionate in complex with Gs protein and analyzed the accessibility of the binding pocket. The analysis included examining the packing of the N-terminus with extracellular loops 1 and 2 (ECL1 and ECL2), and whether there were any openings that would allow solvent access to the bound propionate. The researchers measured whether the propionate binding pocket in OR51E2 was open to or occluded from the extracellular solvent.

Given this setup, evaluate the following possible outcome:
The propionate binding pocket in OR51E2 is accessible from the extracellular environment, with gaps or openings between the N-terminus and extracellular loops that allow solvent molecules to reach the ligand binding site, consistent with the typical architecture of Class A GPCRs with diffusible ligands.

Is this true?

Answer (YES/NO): NO